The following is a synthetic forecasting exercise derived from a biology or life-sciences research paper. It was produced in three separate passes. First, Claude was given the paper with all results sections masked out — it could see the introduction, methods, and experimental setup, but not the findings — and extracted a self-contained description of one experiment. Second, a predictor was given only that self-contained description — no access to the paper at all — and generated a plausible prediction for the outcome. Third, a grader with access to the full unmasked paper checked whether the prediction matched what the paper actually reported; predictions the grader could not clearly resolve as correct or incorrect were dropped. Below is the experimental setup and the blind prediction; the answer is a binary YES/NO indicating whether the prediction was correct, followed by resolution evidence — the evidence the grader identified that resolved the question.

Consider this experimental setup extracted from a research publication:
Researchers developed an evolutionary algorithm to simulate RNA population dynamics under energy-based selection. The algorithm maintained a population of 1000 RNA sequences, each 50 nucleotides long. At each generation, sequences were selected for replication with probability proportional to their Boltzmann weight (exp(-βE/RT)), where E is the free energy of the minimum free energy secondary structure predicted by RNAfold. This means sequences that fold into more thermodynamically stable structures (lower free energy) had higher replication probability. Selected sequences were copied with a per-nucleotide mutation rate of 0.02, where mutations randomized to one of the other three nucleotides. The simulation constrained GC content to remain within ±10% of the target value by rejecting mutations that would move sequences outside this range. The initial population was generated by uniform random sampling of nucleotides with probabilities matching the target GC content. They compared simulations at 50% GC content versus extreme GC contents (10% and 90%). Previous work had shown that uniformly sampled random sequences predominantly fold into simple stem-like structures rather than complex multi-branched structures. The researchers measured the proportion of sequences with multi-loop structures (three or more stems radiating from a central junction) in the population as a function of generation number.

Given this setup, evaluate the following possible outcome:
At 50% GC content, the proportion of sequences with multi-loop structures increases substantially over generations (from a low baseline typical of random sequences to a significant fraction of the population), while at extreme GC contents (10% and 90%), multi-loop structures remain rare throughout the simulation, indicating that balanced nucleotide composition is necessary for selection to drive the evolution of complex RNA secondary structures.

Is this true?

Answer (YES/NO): NO